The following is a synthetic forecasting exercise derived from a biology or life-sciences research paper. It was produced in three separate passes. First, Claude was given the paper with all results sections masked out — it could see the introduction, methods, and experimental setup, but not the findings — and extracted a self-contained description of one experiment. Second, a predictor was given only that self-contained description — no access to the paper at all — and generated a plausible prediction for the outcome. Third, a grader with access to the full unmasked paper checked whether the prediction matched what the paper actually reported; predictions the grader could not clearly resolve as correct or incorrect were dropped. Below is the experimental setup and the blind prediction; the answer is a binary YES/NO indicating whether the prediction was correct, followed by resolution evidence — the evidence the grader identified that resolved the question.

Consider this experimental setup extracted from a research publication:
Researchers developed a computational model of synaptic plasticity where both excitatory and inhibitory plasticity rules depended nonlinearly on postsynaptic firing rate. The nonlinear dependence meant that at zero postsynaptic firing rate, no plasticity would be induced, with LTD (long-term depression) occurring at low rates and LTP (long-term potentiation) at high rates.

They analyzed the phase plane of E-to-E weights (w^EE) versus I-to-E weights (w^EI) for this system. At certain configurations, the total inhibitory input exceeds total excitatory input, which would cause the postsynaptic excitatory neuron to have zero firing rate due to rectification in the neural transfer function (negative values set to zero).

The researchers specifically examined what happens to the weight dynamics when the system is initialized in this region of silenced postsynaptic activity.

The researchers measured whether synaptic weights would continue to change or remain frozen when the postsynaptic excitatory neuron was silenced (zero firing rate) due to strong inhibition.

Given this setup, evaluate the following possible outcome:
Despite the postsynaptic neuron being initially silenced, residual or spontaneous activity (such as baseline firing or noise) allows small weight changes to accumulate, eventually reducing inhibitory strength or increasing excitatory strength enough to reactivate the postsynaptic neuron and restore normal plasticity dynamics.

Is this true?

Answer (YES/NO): NO